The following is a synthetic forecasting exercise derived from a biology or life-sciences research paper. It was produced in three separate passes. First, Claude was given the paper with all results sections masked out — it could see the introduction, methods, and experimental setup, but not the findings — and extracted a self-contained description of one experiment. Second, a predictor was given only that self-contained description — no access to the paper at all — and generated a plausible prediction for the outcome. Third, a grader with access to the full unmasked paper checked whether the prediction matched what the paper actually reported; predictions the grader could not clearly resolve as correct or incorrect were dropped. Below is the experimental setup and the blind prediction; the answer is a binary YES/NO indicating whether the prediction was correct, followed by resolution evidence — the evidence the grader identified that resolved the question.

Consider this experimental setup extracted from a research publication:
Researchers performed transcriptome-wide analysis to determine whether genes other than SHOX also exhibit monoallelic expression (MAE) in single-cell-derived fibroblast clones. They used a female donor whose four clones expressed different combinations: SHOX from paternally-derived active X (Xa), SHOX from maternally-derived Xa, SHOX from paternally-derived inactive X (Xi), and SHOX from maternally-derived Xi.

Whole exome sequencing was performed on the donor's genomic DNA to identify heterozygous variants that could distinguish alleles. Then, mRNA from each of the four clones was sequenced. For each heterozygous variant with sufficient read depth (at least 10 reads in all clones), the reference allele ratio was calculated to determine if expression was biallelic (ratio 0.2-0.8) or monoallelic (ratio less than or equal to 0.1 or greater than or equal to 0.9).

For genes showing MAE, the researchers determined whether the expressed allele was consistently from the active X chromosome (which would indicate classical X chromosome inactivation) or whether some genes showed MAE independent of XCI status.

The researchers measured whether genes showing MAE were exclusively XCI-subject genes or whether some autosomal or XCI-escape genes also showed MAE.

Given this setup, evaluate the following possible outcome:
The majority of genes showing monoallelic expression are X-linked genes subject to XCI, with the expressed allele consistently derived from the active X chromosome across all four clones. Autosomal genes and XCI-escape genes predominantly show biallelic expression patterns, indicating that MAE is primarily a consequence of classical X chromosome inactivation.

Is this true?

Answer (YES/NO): NO